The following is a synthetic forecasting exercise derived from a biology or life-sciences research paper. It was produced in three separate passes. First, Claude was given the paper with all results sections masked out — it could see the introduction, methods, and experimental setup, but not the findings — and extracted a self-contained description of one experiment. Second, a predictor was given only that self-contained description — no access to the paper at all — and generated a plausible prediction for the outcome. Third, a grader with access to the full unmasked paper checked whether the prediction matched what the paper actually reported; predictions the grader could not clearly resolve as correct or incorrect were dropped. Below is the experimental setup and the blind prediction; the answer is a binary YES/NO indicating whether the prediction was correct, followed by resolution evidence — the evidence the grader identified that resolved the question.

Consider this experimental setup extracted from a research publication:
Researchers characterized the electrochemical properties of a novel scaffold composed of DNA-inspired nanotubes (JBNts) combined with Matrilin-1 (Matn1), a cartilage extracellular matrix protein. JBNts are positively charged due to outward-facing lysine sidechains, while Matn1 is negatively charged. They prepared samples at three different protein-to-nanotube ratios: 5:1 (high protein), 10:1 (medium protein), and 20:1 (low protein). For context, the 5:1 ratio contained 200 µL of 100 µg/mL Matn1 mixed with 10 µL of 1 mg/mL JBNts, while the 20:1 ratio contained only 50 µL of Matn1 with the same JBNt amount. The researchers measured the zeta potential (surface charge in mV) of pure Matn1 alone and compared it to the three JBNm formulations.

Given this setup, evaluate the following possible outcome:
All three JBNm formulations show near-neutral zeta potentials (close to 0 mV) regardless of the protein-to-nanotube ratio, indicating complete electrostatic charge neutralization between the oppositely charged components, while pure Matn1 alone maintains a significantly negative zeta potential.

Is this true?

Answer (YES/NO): NO